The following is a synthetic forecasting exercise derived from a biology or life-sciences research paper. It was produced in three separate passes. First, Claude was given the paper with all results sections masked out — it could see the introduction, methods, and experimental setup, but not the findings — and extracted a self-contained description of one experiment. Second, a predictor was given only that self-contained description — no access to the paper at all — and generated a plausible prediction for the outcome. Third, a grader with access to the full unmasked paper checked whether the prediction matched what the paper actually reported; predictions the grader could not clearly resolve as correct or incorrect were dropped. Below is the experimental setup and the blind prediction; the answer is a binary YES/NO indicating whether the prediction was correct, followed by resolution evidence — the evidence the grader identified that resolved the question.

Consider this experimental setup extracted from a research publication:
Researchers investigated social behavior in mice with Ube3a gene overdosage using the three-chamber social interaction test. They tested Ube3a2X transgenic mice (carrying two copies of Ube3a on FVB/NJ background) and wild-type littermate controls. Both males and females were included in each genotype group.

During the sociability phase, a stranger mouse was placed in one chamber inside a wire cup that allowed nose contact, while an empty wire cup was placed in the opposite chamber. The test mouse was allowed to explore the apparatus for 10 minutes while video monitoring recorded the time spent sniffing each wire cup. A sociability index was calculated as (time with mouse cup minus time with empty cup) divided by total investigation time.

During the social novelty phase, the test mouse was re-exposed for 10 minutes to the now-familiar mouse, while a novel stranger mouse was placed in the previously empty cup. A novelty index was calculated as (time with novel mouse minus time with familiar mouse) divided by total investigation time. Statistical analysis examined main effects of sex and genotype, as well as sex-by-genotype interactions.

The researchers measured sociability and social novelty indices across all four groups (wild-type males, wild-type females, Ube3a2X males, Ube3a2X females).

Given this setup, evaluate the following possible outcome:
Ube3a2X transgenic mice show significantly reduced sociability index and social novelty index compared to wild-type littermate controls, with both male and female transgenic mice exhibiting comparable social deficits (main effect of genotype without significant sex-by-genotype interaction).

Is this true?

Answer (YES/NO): NO